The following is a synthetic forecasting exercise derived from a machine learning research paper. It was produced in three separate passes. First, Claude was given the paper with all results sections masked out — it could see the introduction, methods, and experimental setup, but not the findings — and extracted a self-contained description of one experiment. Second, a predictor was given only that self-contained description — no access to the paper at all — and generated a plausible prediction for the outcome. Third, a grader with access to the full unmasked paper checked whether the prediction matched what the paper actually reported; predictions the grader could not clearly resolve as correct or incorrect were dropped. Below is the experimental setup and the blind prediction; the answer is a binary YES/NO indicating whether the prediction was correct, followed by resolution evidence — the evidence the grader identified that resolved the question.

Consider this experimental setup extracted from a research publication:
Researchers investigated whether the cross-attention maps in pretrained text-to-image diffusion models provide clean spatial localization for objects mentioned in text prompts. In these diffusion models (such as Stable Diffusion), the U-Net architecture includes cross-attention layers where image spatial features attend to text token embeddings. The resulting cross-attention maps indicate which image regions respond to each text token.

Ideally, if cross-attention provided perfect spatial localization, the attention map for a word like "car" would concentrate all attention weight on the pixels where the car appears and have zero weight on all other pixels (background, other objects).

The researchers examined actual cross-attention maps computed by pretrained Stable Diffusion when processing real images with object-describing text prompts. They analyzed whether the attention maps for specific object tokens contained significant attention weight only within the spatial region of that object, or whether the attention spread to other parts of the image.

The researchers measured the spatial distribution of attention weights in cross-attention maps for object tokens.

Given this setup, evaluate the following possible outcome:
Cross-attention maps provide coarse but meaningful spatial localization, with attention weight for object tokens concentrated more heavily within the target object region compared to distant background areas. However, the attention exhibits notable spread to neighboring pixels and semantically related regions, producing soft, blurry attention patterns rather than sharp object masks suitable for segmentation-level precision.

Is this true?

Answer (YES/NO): YES